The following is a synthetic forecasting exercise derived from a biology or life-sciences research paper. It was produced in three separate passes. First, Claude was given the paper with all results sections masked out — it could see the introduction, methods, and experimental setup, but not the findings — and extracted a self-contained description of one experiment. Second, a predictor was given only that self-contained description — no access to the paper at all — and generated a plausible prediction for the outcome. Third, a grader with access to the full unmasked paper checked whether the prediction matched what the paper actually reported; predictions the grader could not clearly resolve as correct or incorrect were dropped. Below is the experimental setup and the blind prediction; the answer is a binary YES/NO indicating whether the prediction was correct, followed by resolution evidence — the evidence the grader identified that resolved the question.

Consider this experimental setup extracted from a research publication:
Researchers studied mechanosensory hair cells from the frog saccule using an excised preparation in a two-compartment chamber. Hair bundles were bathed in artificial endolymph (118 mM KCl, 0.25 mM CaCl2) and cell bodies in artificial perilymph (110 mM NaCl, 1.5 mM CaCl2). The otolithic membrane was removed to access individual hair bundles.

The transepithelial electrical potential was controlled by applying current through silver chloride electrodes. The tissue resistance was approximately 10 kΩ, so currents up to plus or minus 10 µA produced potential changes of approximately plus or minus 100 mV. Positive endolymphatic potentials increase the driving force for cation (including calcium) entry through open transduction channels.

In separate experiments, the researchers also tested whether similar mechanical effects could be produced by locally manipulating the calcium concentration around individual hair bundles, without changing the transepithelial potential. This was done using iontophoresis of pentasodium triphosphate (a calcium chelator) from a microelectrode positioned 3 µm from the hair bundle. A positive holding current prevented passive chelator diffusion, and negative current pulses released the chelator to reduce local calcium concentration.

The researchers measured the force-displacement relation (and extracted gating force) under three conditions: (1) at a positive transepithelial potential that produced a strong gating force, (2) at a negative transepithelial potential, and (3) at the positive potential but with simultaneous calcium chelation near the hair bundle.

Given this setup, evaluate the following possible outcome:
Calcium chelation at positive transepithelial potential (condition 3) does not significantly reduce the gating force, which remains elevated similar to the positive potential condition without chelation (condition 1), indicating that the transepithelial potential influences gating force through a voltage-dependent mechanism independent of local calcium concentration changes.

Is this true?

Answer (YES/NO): NO